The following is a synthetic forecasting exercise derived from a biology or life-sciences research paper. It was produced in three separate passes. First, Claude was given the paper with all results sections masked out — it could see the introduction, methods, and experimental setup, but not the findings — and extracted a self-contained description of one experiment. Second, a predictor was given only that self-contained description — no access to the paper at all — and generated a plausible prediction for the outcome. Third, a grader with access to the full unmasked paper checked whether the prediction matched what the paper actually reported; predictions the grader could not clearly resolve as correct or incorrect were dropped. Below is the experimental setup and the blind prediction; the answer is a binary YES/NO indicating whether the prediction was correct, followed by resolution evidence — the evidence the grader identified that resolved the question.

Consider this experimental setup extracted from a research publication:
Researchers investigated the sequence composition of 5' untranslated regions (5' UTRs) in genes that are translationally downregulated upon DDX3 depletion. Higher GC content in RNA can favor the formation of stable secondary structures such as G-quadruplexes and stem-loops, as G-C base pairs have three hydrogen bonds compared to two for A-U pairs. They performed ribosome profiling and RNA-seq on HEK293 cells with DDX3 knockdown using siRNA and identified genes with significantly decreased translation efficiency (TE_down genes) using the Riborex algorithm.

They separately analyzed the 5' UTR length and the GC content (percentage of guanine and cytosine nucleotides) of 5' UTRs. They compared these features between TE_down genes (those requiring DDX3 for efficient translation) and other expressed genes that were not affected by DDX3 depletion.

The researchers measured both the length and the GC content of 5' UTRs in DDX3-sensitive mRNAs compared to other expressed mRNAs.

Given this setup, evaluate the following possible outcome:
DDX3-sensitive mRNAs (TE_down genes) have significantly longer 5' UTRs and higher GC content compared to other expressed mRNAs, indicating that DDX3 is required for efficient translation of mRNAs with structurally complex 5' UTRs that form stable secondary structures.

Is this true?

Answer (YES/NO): NO